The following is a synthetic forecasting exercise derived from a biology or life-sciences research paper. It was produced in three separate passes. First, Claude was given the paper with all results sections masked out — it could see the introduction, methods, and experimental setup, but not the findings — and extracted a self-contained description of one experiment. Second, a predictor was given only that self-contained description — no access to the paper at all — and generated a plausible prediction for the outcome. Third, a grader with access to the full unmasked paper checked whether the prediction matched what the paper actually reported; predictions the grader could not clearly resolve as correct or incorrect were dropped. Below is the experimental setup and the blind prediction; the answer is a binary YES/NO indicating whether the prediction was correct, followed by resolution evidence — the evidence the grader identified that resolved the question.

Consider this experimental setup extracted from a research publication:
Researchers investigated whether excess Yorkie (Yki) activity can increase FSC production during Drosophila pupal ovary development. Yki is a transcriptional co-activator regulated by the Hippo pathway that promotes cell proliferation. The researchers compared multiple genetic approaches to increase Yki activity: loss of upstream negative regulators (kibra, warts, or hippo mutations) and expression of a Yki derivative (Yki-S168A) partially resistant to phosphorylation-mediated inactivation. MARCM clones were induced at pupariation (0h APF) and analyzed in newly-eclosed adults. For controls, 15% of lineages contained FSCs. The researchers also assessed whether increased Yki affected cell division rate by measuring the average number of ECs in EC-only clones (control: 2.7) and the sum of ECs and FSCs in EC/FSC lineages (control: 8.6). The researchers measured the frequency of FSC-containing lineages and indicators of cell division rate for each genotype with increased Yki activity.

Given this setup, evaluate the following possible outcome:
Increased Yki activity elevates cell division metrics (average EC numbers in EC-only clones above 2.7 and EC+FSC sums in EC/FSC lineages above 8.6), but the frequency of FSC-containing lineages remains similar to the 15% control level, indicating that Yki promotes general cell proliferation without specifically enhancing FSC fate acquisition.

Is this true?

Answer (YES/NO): NO